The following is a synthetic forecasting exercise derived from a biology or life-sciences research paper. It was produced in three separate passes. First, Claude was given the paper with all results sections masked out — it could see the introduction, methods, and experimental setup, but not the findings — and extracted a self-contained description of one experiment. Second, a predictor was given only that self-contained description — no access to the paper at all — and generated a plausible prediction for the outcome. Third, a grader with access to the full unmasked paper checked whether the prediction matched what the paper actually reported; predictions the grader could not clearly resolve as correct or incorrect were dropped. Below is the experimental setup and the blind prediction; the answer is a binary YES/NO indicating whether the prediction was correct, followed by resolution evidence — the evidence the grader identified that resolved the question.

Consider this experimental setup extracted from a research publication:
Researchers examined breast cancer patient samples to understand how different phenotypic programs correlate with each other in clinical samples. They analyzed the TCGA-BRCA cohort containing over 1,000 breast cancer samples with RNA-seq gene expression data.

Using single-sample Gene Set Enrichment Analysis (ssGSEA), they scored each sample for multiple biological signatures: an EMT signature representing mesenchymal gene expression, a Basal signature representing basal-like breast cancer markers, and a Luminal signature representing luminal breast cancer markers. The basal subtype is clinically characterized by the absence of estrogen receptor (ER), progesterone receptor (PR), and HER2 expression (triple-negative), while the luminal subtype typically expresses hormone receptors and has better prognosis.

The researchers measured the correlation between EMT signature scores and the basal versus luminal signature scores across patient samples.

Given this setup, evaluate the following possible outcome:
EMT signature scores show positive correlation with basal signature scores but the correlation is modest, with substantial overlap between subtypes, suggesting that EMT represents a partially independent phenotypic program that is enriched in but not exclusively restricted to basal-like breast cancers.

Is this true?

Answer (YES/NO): NO